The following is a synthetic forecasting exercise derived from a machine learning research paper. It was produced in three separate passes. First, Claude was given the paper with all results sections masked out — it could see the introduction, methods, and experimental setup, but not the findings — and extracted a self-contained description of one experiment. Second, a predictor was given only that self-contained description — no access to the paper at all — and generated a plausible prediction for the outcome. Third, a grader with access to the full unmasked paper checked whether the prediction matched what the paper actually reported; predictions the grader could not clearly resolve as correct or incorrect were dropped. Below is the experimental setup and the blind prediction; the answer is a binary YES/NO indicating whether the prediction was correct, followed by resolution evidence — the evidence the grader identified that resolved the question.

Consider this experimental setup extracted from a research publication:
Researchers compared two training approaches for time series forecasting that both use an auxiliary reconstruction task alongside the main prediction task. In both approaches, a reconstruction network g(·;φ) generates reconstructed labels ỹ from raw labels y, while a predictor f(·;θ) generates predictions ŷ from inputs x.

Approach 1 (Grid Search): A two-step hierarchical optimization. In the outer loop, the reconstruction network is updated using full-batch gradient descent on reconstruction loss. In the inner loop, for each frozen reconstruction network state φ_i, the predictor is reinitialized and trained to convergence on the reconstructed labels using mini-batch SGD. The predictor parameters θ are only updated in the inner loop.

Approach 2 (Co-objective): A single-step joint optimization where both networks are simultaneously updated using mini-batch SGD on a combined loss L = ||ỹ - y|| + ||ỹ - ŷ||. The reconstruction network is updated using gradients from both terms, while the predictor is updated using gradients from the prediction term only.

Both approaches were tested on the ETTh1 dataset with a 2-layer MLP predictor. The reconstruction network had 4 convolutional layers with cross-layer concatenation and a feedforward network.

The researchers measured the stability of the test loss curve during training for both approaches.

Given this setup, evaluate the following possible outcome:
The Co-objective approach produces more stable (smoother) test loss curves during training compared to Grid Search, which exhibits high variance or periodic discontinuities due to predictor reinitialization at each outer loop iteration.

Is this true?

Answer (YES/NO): YES